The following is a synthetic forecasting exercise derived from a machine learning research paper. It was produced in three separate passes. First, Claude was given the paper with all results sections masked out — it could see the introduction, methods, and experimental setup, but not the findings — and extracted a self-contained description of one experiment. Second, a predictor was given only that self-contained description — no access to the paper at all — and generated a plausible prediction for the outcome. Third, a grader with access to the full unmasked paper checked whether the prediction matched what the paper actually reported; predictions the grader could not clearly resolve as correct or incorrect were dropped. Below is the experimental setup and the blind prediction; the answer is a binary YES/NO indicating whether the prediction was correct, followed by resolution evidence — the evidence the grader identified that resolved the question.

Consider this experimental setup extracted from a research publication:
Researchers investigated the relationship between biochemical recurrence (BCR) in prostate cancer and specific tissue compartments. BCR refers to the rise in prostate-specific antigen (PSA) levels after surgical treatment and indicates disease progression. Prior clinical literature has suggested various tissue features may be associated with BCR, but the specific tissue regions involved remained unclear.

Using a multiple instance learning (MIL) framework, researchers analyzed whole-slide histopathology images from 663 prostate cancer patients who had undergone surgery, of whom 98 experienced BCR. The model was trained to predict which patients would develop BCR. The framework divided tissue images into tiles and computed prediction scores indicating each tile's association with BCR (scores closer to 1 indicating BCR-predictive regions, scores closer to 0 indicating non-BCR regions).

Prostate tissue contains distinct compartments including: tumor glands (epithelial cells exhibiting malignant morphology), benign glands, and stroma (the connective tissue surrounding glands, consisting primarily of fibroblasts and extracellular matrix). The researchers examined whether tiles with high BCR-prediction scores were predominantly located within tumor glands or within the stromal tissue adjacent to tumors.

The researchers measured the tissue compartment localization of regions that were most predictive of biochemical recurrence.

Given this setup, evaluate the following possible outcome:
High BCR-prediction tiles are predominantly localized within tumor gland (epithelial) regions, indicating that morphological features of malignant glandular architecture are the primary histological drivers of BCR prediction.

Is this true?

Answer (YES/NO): NO